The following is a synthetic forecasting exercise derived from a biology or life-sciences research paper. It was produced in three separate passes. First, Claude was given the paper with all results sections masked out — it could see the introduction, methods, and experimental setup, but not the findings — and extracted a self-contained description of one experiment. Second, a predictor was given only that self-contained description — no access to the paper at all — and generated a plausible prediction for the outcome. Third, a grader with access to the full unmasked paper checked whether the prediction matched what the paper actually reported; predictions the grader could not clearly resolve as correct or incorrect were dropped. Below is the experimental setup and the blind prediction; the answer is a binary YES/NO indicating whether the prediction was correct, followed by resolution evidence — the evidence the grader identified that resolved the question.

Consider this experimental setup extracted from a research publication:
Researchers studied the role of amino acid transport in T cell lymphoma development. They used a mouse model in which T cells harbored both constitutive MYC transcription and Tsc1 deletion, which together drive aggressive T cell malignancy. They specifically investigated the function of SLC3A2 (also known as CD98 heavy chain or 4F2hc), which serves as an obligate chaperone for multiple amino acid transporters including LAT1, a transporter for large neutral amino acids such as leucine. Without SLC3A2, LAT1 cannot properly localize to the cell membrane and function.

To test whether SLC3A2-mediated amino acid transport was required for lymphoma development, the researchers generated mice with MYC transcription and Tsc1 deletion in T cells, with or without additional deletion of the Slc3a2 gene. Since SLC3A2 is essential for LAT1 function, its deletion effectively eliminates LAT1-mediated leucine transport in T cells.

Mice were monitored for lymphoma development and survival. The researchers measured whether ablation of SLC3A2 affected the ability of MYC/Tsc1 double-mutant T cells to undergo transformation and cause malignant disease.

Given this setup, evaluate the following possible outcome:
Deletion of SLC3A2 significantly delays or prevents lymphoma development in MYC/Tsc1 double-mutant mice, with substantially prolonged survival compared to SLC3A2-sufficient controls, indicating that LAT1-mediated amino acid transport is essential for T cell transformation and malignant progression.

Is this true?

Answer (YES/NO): YES